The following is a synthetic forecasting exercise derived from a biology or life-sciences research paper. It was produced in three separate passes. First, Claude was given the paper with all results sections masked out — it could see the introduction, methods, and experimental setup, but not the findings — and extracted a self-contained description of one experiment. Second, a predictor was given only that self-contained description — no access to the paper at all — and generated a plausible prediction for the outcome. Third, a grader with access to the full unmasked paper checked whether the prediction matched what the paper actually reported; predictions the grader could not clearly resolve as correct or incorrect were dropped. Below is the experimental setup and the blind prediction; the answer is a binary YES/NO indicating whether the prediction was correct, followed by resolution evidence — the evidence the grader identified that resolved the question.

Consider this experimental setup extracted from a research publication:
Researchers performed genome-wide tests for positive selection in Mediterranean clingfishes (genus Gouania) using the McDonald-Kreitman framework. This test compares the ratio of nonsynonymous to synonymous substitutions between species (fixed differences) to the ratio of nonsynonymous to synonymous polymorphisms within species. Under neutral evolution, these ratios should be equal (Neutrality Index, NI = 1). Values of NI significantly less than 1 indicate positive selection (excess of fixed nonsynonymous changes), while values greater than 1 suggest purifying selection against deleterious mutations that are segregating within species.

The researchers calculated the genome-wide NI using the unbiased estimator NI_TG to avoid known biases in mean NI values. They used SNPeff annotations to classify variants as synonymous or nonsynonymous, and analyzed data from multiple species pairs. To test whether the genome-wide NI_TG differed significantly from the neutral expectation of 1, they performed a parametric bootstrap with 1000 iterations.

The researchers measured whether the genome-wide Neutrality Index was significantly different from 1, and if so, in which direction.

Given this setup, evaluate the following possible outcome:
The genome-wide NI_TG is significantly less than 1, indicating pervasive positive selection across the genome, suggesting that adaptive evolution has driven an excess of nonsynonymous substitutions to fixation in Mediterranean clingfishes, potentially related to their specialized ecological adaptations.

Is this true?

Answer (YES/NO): NO